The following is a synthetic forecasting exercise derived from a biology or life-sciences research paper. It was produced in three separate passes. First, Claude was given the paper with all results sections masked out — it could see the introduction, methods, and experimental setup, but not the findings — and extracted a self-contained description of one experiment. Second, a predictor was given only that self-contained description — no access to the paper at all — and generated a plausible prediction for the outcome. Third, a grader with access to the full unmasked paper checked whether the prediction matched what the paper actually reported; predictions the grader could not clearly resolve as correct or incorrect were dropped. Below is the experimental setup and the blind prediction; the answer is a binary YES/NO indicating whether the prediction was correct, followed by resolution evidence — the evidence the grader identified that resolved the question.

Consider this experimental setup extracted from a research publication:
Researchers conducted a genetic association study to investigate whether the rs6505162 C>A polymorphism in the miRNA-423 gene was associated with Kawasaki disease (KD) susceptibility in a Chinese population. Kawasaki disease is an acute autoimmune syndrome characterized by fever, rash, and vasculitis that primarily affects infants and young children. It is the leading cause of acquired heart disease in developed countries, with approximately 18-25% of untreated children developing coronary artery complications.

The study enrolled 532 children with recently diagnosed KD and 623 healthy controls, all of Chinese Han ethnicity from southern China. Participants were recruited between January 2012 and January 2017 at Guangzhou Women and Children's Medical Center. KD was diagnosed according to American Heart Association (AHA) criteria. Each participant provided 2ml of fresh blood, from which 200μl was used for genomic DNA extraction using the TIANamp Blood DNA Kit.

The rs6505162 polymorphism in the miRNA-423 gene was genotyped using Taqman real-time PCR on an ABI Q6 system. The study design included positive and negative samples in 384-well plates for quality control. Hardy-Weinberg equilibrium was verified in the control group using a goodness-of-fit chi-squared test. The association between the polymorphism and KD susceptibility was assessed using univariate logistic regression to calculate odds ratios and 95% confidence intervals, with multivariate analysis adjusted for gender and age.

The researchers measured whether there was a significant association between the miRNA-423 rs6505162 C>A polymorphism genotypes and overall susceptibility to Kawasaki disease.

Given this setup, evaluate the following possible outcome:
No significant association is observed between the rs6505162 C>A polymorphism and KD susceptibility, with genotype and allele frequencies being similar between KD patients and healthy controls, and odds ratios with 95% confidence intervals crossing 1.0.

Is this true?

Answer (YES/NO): YES